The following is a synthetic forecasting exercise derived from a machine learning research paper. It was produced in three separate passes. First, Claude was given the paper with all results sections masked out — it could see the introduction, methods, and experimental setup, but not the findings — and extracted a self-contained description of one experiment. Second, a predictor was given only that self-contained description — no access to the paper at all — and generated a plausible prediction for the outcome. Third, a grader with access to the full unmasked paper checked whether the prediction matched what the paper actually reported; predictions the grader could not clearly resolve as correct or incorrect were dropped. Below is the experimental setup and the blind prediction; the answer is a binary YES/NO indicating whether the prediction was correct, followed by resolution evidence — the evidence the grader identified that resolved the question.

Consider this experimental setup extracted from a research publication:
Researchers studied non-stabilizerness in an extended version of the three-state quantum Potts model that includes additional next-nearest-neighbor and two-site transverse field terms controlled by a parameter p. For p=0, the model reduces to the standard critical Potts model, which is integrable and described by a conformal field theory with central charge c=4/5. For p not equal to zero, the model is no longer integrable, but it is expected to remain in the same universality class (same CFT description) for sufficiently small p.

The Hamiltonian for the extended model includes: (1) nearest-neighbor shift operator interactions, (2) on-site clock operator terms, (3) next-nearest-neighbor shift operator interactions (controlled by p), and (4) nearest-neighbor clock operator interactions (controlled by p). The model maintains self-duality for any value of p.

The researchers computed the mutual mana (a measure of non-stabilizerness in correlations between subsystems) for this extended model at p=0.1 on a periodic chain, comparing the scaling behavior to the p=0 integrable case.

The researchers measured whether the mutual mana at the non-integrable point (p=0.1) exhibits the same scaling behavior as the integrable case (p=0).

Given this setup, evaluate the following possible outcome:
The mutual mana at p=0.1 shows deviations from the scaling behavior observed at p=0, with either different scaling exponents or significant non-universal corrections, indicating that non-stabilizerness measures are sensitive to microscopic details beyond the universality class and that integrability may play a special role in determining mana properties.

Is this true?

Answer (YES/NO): NO